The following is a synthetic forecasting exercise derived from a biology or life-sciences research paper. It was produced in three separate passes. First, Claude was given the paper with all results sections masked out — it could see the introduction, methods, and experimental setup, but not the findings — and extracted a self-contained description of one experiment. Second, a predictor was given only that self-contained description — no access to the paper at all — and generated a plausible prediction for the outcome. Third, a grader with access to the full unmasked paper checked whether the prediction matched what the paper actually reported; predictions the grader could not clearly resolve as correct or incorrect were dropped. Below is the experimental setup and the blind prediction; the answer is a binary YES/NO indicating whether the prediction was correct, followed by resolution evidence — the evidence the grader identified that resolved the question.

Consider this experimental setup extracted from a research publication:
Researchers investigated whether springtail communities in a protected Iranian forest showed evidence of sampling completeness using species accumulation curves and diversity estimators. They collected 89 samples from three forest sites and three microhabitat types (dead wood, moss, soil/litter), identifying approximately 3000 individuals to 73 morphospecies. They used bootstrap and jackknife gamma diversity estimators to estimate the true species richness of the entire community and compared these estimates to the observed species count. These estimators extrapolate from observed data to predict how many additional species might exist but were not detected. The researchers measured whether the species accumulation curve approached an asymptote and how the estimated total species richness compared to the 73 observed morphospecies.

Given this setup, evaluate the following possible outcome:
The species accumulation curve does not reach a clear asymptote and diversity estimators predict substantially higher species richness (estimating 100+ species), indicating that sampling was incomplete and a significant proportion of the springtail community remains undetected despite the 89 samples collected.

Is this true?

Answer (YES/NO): YES